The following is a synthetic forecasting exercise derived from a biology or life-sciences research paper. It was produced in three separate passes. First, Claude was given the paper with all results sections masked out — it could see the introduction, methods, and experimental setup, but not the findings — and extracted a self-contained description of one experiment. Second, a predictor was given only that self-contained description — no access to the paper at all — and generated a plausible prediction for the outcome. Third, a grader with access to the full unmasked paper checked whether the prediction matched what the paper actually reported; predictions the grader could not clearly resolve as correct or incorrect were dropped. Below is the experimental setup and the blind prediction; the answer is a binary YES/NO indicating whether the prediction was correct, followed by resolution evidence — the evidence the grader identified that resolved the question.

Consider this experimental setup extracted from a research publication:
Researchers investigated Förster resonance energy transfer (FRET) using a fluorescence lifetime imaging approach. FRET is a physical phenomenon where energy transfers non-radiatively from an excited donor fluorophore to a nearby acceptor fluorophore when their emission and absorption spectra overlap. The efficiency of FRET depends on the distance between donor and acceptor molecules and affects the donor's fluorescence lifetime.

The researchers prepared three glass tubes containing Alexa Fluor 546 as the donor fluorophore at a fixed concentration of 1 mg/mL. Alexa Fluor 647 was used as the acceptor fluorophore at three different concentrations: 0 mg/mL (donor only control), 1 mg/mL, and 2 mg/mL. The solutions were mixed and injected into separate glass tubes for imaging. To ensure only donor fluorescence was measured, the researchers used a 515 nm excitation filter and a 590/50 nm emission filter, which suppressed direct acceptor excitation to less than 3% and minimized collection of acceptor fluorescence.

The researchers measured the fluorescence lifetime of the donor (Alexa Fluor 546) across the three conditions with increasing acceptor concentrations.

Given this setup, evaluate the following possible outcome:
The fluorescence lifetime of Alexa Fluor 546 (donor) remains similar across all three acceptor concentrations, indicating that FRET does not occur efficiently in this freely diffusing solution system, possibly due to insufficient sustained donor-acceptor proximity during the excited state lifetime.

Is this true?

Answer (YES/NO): NO